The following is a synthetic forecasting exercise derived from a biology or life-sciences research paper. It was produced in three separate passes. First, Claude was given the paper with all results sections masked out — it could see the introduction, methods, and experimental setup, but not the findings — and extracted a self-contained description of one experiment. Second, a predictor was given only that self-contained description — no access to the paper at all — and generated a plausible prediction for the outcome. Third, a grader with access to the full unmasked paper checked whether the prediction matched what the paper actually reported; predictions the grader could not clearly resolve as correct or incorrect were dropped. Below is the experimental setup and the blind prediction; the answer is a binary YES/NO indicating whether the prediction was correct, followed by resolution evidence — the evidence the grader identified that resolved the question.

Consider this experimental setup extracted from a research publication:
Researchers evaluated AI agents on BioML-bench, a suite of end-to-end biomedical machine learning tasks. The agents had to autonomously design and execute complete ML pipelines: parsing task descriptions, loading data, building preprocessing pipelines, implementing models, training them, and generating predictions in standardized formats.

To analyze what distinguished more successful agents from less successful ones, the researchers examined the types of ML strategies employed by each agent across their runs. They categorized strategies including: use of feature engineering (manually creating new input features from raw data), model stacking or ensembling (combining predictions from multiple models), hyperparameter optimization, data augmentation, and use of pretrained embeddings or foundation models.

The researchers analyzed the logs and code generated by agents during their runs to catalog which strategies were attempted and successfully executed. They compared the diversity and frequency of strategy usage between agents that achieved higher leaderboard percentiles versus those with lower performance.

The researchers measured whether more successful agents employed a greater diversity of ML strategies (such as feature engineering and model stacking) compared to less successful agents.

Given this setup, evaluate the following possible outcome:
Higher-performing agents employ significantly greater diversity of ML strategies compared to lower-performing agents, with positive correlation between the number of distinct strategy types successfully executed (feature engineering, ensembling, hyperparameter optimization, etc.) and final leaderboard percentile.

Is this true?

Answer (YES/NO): YES